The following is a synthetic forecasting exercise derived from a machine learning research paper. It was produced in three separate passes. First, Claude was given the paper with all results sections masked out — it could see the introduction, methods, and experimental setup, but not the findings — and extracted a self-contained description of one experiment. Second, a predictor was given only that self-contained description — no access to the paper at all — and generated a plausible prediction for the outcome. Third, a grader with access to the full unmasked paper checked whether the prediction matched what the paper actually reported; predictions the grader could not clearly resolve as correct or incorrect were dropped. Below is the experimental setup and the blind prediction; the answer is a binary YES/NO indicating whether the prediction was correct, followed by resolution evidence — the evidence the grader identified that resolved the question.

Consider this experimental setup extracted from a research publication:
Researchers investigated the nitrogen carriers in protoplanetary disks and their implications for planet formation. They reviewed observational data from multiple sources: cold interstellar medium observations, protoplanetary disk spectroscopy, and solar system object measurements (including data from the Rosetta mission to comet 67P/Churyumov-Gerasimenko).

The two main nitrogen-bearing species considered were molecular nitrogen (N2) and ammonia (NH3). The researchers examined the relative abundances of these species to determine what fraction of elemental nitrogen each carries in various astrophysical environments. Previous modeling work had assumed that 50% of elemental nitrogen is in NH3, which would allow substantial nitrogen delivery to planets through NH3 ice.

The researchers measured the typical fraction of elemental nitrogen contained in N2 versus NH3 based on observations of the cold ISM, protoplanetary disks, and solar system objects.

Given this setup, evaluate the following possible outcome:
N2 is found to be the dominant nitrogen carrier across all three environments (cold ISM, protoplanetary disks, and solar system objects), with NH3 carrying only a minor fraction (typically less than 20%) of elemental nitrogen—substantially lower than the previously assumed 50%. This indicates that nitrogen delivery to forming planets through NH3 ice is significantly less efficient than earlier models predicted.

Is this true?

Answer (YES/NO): YES